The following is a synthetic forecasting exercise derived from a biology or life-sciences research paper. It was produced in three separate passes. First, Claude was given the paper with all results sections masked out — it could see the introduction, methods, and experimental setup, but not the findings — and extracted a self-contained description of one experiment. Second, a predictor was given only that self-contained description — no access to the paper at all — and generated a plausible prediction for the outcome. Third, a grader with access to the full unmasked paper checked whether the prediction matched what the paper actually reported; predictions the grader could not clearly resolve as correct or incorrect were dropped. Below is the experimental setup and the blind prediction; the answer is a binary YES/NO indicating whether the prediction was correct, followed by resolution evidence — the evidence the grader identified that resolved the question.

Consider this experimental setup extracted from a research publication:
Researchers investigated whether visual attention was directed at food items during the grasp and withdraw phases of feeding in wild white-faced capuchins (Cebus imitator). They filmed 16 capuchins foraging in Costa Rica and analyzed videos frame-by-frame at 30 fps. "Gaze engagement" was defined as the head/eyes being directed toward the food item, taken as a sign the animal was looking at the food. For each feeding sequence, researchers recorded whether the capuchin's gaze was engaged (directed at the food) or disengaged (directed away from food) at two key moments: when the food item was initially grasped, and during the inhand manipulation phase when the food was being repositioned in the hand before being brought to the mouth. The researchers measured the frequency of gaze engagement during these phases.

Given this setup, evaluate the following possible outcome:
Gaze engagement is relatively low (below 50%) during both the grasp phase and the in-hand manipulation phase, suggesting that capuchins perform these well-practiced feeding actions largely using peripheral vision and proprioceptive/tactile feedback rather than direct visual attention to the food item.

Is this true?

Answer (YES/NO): NO